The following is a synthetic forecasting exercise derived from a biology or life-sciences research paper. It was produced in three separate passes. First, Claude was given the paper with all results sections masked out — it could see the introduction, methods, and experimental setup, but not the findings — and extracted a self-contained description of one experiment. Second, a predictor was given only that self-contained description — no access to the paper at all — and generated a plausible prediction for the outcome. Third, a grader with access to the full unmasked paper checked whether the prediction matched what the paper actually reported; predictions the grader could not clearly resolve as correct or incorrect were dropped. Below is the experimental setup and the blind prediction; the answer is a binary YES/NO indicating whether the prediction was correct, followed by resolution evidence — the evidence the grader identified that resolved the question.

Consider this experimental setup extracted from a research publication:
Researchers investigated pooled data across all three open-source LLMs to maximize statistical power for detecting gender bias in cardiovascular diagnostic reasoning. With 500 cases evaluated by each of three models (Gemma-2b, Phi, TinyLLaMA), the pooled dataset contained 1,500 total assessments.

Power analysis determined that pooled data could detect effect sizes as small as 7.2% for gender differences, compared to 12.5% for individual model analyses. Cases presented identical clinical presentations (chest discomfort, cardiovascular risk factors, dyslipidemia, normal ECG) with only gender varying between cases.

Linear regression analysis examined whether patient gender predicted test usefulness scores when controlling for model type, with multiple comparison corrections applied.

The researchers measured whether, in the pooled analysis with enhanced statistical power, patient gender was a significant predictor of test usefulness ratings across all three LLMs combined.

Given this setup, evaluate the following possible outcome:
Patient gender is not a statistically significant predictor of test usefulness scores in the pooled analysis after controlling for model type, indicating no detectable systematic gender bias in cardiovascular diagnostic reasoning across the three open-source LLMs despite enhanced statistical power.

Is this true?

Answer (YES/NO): YES